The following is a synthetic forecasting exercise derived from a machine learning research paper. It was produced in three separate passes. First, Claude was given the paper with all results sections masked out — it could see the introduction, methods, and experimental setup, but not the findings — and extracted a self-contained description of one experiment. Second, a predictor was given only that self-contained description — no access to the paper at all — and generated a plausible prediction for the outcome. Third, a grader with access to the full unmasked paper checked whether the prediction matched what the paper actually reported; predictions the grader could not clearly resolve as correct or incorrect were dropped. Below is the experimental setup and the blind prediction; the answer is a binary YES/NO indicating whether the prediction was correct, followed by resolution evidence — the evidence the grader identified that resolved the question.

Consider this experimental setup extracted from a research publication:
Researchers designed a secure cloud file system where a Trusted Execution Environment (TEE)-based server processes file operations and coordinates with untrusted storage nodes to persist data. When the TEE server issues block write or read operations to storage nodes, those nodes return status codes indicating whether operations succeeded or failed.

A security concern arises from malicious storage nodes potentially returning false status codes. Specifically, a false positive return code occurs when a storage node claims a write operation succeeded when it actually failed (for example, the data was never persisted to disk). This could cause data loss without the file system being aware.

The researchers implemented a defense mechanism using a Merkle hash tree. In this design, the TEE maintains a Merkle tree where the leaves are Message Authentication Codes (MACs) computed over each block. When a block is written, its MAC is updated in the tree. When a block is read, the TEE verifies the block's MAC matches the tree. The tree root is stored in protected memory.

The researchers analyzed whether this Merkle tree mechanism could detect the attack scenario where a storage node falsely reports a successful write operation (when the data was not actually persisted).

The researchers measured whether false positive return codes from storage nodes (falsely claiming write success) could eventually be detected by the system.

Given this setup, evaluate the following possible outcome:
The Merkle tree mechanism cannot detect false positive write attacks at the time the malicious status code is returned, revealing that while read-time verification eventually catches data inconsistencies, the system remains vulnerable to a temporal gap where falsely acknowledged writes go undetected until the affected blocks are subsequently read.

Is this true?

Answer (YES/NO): YES